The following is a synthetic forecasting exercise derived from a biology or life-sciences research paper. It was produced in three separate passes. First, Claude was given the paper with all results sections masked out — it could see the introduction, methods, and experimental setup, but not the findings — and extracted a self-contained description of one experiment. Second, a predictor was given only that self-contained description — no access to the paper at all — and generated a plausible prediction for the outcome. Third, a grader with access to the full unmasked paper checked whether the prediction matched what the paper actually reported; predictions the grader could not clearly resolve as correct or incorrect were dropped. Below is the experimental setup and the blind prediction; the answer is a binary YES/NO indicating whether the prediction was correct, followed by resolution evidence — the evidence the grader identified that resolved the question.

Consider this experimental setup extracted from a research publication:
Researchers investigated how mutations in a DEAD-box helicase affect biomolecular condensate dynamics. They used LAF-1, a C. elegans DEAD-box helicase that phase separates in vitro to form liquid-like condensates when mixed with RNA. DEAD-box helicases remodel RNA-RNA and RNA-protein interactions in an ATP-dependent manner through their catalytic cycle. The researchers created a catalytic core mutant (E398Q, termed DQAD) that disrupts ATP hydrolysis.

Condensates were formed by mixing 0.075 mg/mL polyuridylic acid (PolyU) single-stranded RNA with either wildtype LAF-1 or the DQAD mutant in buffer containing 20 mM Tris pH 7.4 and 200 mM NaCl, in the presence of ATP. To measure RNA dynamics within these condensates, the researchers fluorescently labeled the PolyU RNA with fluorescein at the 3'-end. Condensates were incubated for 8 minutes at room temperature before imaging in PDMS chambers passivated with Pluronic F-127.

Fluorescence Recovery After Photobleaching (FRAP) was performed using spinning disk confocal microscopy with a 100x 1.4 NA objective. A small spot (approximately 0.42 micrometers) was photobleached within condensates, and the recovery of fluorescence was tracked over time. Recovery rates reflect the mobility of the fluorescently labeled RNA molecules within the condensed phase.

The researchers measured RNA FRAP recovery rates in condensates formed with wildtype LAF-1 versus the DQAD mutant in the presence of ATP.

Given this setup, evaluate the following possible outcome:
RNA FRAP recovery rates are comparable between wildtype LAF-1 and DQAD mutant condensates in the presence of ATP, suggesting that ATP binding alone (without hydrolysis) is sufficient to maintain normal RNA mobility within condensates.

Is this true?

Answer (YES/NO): NO